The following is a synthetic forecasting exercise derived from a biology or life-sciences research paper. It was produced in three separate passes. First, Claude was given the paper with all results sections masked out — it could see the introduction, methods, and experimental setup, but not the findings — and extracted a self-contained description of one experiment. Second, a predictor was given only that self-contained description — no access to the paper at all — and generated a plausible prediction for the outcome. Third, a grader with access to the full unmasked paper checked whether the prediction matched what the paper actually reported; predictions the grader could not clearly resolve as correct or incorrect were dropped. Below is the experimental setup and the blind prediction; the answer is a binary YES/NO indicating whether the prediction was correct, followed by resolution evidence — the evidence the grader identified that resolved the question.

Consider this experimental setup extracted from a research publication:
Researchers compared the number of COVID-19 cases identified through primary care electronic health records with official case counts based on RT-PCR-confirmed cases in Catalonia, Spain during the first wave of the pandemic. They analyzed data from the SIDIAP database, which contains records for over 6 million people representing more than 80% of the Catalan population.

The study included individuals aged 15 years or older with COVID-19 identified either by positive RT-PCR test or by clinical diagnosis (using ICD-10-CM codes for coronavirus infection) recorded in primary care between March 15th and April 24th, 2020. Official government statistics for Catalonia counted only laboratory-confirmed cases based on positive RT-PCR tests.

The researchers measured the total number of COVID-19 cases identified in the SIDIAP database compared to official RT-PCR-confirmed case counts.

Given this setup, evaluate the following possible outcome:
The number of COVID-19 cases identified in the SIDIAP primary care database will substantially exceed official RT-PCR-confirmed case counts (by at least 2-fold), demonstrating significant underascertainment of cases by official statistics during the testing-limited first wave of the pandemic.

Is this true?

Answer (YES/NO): YES